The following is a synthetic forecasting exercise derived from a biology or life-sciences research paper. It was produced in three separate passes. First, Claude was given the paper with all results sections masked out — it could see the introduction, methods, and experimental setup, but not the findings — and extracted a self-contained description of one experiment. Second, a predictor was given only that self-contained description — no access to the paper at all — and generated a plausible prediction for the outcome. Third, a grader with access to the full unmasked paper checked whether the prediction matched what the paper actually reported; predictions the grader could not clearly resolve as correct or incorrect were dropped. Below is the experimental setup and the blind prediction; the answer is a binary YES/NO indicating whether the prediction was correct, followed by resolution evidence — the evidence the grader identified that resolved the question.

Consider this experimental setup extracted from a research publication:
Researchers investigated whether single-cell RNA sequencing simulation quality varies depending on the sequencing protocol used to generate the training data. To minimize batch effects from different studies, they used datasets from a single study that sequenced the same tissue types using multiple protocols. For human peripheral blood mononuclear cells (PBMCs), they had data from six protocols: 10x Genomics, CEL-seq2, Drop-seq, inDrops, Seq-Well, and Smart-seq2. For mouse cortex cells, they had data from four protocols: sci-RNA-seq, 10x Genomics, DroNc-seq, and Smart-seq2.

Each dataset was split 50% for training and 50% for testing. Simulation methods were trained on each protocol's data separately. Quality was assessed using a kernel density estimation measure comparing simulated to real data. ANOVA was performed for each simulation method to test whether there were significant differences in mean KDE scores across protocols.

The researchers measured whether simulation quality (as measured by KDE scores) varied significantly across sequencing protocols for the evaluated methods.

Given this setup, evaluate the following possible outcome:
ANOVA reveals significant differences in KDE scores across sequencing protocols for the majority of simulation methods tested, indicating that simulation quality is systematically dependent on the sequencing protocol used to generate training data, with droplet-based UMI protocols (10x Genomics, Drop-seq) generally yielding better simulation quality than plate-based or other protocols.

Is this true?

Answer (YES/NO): NO